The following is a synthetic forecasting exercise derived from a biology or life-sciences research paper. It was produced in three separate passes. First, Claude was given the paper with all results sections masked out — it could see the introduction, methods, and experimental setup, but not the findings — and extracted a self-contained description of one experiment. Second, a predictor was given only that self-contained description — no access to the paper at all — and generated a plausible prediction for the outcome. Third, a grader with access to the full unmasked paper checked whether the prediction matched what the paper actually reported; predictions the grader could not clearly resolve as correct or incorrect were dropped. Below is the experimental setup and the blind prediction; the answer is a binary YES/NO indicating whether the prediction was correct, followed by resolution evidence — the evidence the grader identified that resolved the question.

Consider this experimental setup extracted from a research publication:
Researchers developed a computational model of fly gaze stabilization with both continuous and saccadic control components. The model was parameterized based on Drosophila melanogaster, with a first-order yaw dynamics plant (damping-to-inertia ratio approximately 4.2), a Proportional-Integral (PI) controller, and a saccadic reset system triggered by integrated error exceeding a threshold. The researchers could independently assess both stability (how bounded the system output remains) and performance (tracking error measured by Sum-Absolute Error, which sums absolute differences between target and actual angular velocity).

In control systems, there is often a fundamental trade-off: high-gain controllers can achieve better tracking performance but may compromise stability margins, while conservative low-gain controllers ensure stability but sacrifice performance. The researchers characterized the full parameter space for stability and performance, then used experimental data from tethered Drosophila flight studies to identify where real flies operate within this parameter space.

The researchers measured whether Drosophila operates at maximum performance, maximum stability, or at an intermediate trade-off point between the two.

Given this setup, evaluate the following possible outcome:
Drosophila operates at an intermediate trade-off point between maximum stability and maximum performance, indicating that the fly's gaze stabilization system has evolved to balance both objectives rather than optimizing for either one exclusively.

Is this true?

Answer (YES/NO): YES